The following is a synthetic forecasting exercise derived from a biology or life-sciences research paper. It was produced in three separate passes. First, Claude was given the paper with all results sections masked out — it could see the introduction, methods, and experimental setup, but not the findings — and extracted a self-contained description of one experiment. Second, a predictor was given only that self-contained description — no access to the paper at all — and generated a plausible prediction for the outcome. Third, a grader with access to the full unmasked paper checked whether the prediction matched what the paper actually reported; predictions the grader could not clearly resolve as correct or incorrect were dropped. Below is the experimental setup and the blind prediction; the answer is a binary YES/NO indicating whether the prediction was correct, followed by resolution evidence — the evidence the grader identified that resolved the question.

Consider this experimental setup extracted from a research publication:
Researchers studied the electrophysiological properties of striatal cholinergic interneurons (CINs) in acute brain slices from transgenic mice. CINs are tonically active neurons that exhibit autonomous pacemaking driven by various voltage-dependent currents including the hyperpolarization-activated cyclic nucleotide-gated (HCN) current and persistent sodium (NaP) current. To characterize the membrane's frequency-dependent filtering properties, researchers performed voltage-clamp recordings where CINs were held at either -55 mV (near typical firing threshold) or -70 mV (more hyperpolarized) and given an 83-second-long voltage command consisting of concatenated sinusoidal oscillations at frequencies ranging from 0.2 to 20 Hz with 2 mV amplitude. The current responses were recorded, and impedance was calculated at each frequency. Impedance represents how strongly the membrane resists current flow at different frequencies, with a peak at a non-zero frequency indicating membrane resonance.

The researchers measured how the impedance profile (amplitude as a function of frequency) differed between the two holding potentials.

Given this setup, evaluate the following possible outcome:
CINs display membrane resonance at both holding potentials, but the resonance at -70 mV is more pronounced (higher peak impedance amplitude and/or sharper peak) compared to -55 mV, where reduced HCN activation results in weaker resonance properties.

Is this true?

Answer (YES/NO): NO